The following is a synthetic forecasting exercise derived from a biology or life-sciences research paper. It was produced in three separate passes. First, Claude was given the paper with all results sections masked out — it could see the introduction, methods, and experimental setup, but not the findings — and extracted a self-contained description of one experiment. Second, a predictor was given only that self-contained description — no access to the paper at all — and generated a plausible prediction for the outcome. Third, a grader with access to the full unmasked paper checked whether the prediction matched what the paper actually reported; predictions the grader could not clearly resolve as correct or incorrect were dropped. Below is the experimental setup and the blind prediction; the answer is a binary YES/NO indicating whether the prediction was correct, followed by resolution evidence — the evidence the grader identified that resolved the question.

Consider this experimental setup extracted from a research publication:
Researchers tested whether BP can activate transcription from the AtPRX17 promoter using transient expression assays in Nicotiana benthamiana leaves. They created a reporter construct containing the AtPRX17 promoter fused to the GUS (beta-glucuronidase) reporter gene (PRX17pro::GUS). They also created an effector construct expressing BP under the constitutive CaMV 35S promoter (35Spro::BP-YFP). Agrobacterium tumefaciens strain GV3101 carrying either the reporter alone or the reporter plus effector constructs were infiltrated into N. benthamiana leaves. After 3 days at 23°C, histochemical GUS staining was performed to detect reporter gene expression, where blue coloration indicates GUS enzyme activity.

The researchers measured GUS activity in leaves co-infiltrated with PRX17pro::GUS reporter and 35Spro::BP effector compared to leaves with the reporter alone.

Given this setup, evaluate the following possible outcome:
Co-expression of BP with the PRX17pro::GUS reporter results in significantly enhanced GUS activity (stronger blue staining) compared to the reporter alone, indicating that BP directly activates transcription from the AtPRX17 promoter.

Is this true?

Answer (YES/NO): YES